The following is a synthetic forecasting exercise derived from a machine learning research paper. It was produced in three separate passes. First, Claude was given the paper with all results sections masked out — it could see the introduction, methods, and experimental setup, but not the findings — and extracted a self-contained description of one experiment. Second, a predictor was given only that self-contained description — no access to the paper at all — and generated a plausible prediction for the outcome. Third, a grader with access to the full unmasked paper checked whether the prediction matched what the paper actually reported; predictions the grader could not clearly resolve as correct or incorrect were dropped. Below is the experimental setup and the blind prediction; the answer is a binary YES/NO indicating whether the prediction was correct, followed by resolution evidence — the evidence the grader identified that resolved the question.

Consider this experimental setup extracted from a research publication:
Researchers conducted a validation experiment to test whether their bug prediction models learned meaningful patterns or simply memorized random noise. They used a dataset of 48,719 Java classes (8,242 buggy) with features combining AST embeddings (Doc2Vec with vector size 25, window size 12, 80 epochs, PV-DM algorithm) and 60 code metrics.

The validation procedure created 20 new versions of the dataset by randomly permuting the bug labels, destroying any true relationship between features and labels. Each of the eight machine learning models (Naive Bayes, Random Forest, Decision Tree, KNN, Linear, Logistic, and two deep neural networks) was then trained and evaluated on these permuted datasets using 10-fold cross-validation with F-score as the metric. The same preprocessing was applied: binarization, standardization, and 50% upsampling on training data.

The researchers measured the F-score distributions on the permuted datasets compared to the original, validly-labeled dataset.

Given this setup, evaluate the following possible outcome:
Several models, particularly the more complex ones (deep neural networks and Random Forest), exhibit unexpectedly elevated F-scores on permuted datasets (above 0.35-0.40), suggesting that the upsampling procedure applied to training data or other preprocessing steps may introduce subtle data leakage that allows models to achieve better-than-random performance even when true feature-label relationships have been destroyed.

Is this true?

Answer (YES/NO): NO